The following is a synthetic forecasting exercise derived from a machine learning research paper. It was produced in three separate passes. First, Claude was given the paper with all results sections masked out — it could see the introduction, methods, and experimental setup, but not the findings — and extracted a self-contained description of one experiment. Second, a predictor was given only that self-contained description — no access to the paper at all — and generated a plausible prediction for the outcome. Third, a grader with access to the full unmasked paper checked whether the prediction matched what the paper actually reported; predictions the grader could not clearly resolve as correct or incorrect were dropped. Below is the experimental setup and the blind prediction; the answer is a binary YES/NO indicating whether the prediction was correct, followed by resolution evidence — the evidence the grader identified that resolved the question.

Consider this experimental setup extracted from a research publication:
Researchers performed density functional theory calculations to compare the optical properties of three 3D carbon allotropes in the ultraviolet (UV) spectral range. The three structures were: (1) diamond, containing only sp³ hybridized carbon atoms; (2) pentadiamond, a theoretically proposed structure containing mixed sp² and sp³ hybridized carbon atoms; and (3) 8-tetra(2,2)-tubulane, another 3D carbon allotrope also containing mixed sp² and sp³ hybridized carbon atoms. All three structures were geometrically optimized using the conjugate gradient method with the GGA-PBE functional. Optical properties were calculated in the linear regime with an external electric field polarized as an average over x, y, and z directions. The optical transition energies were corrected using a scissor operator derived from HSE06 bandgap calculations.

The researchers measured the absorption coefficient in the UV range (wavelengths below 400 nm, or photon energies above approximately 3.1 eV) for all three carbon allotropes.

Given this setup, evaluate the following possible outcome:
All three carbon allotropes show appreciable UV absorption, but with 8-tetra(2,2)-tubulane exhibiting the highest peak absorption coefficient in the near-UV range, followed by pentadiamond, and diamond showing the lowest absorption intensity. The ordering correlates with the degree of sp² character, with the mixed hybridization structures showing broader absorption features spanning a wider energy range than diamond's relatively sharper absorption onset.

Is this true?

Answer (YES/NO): NO